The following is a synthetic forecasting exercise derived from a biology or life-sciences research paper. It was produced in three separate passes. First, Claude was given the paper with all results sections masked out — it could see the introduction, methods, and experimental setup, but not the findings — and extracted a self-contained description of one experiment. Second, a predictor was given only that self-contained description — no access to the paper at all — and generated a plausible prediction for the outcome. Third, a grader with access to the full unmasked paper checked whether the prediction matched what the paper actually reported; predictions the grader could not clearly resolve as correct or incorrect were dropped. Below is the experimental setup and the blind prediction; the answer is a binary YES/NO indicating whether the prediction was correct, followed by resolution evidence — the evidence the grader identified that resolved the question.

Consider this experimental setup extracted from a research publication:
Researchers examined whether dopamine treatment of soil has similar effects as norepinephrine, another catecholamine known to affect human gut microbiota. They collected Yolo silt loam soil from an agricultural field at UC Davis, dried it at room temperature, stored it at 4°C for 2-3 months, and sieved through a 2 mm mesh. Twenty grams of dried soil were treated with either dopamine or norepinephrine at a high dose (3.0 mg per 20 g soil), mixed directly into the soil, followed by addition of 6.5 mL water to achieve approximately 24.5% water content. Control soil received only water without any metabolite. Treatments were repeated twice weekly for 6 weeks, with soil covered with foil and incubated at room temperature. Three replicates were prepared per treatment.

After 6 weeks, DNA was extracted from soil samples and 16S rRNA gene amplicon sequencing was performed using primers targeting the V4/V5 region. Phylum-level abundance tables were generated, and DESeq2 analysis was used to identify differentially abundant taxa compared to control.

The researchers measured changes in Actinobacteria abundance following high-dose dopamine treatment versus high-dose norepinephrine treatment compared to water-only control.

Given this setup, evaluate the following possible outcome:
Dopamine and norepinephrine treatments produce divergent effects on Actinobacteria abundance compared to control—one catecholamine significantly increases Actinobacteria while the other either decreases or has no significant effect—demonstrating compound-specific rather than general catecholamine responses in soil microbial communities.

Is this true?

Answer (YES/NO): NO